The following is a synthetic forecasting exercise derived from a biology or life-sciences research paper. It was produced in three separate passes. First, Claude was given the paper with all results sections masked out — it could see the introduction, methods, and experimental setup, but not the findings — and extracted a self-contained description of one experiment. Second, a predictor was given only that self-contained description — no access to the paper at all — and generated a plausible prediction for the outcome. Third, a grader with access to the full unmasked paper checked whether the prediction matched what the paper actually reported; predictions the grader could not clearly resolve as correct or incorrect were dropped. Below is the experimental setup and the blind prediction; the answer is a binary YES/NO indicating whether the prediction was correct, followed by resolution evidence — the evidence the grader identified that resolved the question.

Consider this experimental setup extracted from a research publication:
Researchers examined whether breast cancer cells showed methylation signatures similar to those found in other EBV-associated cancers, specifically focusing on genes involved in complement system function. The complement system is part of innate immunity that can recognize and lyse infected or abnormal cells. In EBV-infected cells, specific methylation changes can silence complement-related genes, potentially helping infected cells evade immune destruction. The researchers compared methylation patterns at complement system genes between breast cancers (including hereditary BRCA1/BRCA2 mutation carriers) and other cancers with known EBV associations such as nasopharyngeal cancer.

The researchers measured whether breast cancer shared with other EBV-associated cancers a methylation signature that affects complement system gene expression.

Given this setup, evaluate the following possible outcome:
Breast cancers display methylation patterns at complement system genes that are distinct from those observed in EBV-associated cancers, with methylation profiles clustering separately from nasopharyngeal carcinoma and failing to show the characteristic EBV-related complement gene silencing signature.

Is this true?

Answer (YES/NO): NO